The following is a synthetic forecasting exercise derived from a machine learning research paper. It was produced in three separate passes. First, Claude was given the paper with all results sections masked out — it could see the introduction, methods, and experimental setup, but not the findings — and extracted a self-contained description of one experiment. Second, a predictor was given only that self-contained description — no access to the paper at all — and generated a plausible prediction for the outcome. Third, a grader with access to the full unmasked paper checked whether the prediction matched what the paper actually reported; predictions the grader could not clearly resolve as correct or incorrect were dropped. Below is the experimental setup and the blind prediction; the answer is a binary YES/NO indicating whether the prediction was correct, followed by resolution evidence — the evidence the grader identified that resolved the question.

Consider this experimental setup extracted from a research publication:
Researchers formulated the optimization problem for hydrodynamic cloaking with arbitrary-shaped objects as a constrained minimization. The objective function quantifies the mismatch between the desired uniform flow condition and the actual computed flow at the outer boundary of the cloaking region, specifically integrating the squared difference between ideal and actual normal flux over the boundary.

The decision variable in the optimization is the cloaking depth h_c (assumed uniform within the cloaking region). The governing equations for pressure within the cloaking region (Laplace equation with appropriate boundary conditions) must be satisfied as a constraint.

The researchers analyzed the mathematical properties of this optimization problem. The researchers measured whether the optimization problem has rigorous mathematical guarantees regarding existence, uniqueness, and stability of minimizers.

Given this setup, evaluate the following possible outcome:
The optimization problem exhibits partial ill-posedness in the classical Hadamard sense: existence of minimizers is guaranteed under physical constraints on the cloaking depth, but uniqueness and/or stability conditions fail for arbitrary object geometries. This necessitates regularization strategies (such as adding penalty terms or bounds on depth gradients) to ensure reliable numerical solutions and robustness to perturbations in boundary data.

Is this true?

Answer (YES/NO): NO